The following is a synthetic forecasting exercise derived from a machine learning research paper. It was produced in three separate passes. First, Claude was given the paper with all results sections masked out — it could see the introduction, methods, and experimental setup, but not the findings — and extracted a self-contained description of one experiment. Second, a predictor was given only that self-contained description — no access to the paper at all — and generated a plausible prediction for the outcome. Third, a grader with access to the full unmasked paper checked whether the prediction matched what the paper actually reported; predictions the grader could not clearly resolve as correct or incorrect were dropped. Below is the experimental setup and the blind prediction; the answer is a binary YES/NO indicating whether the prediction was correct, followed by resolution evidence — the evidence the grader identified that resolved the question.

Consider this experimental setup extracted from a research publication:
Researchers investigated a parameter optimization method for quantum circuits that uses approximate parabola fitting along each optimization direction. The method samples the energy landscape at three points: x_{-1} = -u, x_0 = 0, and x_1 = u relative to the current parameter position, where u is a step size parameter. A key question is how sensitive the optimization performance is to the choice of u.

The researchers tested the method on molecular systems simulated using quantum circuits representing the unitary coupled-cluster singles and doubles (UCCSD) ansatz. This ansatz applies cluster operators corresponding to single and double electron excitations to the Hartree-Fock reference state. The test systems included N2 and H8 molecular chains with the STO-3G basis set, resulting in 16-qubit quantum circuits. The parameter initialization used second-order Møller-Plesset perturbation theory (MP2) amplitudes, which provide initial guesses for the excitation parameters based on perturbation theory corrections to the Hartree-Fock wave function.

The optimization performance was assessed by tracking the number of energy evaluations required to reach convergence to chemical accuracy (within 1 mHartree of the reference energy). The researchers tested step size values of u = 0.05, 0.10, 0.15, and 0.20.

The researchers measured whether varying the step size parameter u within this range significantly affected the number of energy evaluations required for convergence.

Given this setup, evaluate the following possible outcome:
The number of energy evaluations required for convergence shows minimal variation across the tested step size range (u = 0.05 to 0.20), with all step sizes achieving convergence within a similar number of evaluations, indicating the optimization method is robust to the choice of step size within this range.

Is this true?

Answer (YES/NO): YES